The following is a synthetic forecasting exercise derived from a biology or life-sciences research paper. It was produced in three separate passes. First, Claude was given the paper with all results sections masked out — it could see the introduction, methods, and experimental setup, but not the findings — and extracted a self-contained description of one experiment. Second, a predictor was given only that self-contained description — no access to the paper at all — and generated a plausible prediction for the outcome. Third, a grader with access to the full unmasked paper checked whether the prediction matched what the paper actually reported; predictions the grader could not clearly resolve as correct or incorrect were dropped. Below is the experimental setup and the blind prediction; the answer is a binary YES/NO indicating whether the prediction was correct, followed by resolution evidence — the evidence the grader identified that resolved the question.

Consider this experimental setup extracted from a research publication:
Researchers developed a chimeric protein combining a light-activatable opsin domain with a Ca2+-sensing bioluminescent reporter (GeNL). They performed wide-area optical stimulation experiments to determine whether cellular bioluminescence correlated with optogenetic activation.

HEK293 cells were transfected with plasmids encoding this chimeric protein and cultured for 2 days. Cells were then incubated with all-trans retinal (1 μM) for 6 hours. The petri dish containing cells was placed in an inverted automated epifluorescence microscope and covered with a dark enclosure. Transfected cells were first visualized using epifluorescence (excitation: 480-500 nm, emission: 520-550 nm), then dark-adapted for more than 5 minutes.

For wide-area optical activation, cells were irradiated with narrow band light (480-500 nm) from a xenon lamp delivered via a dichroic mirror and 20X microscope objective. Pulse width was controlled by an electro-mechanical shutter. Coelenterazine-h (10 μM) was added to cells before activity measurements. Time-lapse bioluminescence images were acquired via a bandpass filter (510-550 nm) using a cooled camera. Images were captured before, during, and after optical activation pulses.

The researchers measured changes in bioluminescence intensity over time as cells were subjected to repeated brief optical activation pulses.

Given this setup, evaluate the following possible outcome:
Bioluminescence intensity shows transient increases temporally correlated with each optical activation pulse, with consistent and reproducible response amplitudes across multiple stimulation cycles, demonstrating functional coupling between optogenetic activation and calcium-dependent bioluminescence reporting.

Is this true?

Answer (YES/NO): NO